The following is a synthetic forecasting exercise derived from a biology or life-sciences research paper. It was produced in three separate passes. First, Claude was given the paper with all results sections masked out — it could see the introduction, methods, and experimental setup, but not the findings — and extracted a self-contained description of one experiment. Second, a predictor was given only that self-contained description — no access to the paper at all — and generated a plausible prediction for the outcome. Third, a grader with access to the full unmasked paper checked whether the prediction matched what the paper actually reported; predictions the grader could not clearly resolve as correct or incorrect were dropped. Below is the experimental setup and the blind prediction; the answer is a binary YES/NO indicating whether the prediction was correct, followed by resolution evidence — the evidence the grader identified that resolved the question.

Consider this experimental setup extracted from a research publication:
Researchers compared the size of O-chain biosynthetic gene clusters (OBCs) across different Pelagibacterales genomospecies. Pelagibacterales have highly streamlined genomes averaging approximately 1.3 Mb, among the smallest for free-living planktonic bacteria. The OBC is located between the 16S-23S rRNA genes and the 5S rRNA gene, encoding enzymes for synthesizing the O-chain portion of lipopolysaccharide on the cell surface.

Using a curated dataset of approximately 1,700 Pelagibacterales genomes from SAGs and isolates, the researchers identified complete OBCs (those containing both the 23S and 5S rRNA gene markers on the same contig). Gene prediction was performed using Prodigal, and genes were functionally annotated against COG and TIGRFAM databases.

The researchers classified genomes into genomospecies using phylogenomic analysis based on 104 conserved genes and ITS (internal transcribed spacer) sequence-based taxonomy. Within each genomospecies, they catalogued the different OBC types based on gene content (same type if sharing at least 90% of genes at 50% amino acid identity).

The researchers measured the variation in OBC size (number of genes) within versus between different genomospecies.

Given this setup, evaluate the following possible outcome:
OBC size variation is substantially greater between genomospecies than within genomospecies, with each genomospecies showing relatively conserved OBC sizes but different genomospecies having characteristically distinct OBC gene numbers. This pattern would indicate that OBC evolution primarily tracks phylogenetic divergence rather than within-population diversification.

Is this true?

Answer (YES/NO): NO